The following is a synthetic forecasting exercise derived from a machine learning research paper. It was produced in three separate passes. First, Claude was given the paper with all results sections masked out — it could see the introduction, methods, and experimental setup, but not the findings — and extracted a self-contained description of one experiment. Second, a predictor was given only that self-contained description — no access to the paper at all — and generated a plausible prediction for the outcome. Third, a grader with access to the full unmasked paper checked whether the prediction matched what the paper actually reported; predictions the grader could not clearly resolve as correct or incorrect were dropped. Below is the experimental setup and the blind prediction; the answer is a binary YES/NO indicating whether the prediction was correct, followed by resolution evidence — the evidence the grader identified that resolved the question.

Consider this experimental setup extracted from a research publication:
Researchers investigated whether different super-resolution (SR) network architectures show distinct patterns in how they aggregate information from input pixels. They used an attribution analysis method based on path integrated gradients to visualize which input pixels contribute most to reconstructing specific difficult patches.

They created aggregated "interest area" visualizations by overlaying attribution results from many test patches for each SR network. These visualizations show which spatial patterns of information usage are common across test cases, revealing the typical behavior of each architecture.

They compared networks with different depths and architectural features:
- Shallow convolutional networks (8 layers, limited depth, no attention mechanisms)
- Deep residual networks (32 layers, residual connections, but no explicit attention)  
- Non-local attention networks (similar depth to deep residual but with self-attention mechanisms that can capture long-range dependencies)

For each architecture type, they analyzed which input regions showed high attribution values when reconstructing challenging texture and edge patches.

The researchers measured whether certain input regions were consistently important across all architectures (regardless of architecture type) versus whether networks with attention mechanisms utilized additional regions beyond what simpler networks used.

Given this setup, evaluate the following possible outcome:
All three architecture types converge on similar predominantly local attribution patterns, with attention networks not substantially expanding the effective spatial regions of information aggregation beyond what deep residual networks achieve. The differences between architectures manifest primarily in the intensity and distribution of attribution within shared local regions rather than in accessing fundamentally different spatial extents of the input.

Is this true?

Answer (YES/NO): NO